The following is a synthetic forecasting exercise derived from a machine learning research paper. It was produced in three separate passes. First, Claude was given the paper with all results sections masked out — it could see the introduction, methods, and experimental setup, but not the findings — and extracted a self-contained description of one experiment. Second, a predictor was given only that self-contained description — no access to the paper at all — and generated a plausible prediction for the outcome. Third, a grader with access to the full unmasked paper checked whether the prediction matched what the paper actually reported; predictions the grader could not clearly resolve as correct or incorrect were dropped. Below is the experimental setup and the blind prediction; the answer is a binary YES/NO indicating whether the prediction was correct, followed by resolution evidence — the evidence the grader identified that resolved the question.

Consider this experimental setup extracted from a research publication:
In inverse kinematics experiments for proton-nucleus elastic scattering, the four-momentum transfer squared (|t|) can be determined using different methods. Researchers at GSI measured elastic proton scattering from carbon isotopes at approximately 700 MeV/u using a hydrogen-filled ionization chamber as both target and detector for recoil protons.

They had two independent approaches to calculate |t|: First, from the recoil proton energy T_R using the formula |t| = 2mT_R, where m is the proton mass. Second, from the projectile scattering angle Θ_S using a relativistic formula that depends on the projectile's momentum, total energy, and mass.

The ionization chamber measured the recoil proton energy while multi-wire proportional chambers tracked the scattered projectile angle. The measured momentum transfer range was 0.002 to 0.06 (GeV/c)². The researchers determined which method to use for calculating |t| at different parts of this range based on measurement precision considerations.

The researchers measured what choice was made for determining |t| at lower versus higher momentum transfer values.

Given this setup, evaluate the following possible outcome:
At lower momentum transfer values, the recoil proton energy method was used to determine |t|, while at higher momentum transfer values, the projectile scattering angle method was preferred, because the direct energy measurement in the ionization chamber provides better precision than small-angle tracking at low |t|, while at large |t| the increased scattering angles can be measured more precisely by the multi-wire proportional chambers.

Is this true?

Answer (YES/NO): YES